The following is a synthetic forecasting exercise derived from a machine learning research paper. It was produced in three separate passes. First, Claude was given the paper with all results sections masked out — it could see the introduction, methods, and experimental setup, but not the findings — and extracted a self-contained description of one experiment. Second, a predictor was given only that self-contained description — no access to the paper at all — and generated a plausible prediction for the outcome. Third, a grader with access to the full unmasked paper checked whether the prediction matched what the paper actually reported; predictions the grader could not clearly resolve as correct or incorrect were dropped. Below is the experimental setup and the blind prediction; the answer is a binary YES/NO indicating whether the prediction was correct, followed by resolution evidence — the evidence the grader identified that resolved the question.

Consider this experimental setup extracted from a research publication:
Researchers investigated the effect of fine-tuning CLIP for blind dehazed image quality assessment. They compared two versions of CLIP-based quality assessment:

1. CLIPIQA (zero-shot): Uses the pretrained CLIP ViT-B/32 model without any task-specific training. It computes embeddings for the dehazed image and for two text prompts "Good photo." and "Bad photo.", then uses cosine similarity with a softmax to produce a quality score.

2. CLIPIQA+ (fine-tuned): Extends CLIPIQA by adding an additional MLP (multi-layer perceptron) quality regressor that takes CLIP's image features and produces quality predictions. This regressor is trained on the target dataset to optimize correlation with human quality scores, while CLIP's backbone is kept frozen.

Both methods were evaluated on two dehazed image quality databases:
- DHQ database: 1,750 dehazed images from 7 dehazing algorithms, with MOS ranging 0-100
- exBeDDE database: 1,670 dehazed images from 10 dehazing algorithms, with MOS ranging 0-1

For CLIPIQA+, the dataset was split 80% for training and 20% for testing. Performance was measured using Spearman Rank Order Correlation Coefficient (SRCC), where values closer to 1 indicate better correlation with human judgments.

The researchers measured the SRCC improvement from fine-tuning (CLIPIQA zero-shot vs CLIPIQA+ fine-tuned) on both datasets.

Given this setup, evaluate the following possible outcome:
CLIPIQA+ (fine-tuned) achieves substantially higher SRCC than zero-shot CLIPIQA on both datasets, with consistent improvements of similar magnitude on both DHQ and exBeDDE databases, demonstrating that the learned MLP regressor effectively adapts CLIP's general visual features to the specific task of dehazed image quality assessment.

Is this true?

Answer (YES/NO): NO